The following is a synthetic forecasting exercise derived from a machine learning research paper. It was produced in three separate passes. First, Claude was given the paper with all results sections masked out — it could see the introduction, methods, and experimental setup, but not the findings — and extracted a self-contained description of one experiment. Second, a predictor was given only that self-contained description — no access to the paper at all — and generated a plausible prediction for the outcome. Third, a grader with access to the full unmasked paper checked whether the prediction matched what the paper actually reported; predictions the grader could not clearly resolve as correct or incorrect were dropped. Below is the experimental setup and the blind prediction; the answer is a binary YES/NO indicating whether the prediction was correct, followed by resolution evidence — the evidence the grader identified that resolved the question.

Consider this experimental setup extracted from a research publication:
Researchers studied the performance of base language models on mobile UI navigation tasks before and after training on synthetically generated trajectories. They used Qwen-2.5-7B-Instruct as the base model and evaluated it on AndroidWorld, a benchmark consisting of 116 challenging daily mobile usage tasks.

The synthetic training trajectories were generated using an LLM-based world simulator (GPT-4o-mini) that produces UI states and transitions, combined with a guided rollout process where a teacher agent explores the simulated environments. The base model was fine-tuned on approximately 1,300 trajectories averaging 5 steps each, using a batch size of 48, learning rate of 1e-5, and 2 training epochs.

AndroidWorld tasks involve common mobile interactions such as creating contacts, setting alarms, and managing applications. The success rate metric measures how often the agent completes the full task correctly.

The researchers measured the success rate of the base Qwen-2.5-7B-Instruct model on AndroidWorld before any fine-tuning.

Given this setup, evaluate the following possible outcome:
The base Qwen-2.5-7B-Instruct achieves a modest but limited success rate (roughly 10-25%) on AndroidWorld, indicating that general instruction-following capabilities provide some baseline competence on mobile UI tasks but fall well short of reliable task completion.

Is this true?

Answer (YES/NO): NO